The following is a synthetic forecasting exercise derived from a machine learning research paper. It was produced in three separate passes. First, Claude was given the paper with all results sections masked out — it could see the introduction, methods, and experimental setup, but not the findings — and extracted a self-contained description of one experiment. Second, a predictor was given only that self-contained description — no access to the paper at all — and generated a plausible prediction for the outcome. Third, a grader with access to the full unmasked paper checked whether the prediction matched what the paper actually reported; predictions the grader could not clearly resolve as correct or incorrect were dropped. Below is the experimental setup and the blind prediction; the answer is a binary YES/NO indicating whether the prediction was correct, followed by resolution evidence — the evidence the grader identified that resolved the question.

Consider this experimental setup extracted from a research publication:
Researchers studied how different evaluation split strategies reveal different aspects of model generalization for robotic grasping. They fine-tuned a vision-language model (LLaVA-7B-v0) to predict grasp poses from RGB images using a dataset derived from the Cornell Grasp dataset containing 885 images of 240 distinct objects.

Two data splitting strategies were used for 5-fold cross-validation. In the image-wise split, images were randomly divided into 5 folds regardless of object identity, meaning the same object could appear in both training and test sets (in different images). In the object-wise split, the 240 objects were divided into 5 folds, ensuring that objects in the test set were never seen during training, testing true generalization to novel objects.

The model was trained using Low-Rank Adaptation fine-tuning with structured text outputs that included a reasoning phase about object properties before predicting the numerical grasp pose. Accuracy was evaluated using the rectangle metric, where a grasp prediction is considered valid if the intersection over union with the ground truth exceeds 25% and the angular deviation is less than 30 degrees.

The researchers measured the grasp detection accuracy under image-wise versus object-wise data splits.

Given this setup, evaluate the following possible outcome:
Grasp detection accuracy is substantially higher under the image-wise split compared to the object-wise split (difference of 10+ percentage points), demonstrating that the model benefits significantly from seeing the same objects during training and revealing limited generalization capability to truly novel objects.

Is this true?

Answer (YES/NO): NO